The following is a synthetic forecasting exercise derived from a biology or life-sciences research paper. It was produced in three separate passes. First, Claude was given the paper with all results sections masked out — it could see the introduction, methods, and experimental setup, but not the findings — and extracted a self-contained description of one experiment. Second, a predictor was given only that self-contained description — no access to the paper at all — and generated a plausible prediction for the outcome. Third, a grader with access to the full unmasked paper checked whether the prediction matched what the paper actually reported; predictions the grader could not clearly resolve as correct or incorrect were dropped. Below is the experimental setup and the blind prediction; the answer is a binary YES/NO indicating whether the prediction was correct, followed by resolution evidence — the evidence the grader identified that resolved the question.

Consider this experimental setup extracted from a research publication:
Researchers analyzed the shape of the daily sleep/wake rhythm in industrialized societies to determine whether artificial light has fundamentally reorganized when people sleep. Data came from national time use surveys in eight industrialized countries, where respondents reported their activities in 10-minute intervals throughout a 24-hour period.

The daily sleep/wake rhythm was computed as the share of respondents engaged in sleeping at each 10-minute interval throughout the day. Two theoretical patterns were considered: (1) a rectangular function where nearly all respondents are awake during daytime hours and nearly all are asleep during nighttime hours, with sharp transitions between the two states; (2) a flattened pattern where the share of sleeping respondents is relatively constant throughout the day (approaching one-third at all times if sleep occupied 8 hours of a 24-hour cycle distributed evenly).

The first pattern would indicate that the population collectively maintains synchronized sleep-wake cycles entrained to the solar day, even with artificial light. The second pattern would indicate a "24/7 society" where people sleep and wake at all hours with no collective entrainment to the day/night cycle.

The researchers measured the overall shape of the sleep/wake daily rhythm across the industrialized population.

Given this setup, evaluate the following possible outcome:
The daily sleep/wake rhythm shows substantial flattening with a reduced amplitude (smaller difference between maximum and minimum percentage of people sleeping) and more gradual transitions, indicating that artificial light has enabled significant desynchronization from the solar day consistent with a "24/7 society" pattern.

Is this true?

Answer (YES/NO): NO